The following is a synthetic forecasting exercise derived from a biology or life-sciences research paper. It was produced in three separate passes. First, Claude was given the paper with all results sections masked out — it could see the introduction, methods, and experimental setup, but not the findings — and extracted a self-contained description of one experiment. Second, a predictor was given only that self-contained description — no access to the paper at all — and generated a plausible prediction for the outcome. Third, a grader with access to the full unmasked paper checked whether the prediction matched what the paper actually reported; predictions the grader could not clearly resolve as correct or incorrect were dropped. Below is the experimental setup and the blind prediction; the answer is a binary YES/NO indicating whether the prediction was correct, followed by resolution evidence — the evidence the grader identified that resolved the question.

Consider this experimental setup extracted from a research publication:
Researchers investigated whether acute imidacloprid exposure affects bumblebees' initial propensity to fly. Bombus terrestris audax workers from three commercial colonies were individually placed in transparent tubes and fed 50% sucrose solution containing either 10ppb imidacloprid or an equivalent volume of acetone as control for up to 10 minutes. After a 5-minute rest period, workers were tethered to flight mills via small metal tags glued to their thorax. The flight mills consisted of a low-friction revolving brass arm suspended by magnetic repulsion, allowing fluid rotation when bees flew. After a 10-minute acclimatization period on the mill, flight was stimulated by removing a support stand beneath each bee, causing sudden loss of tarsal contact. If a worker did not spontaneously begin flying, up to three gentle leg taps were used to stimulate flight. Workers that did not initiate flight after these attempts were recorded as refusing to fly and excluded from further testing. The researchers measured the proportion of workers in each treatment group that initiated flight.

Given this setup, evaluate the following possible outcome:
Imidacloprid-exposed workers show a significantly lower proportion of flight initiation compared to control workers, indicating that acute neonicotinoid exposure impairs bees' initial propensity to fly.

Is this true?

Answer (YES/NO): NO